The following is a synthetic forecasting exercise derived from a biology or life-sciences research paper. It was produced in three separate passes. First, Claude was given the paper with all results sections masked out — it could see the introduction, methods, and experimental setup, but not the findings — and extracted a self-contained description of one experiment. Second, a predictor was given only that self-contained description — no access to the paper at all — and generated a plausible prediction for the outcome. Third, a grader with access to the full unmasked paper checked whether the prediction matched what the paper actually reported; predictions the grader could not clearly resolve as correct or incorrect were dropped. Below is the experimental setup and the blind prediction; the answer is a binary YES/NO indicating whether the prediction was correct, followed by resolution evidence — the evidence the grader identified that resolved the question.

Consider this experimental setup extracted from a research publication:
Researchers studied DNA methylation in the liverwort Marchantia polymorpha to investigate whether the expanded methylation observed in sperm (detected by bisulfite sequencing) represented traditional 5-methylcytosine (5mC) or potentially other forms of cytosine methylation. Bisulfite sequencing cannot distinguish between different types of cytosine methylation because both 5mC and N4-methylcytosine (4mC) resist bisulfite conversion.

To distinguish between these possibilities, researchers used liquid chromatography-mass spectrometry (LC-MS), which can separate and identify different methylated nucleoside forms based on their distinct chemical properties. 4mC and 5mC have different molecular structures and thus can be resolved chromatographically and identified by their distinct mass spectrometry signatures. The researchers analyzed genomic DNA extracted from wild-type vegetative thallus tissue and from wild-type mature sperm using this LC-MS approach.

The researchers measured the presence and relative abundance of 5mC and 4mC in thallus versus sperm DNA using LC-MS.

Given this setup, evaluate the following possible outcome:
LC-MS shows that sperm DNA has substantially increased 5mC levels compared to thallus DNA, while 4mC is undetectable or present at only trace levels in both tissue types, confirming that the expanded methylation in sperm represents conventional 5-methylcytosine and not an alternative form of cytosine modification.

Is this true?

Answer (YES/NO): NO